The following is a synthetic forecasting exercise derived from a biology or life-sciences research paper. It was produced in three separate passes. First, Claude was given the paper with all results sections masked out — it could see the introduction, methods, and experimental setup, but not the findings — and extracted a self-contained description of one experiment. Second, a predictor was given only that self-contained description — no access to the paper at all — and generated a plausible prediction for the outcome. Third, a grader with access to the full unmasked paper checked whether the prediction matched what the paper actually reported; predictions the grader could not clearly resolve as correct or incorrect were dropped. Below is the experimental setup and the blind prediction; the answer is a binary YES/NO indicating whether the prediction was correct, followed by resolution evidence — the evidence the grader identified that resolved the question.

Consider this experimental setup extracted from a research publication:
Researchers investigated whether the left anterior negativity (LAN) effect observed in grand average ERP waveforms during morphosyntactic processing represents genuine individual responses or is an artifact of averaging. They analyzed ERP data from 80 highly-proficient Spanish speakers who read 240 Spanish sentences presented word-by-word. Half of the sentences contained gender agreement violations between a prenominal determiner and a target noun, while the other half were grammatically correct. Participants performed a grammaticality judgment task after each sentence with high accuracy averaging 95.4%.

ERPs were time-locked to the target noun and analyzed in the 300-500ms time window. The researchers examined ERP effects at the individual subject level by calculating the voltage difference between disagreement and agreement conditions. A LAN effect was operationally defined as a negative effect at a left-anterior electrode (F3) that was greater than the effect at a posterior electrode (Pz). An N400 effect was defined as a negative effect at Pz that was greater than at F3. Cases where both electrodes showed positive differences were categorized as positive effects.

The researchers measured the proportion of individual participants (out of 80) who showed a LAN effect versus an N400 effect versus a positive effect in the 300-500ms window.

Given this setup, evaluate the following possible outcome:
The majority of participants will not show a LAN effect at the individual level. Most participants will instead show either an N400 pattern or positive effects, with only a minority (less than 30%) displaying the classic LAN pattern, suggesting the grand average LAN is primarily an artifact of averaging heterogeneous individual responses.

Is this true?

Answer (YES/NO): NO